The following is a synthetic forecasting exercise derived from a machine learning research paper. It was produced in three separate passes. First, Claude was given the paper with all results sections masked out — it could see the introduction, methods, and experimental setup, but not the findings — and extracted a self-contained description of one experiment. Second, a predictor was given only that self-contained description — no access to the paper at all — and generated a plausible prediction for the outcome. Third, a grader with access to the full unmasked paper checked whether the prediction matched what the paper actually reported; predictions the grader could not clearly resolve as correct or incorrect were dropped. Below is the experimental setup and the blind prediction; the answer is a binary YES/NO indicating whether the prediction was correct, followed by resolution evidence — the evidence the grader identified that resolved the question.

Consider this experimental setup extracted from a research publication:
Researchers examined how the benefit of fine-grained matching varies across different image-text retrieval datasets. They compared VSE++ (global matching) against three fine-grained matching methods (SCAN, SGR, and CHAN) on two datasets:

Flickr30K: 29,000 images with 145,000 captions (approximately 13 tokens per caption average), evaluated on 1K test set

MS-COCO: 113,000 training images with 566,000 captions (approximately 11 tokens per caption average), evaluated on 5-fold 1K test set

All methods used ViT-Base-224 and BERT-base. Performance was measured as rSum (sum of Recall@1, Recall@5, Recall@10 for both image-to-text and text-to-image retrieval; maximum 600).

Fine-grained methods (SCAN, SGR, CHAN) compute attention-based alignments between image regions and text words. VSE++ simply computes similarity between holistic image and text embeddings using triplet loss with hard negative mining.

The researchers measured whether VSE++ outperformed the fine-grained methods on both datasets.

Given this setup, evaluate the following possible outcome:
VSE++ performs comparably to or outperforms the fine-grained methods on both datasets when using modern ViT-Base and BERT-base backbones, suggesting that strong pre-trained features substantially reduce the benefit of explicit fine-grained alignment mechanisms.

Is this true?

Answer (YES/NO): NO